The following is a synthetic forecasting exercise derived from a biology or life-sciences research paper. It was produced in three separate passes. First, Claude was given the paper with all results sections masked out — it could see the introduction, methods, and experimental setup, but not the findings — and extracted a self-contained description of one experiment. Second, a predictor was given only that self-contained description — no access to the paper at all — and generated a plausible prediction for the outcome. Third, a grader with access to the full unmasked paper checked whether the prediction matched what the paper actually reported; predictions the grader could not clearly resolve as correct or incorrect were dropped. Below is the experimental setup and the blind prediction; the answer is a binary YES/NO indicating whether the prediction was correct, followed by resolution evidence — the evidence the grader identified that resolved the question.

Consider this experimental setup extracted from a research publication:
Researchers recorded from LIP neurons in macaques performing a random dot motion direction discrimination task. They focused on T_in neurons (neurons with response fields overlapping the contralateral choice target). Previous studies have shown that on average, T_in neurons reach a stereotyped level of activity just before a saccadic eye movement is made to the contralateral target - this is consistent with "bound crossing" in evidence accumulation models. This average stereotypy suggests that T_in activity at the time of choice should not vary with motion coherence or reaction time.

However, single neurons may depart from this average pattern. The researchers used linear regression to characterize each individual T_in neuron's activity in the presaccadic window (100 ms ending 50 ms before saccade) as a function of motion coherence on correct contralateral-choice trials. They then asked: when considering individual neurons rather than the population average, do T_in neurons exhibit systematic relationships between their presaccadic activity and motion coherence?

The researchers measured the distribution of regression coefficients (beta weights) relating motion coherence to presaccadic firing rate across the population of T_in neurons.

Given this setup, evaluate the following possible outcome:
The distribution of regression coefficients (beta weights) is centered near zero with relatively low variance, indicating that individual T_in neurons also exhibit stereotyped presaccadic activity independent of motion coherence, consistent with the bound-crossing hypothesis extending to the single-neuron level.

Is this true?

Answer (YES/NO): NO